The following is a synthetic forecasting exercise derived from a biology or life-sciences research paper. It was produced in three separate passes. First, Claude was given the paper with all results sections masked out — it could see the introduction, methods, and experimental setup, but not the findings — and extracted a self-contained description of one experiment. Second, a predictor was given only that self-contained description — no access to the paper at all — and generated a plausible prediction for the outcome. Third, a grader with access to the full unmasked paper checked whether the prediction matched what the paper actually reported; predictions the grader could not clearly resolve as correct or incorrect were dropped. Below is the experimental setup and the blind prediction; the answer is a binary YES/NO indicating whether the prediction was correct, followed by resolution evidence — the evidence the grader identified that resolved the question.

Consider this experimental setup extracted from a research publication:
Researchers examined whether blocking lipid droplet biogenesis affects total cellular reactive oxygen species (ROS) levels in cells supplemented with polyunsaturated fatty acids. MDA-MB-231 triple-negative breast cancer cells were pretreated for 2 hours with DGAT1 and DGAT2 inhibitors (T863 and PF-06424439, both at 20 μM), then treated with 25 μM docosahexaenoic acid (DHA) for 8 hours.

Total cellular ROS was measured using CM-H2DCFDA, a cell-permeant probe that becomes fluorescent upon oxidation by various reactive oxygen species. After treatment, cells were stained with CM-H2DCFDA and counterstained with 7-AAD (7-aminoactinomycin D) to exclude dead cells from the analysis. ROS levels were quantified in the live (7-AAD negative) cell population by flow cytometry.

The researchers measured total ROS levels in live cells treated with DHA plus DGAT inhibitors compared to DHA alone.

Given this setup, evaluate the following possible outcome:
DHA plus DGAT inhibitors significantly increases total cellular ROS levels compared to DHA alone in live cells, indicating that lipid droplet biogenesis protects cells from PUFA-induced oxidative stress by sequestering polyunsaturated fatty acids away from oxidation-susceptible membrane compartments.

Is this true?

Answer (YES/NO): YES